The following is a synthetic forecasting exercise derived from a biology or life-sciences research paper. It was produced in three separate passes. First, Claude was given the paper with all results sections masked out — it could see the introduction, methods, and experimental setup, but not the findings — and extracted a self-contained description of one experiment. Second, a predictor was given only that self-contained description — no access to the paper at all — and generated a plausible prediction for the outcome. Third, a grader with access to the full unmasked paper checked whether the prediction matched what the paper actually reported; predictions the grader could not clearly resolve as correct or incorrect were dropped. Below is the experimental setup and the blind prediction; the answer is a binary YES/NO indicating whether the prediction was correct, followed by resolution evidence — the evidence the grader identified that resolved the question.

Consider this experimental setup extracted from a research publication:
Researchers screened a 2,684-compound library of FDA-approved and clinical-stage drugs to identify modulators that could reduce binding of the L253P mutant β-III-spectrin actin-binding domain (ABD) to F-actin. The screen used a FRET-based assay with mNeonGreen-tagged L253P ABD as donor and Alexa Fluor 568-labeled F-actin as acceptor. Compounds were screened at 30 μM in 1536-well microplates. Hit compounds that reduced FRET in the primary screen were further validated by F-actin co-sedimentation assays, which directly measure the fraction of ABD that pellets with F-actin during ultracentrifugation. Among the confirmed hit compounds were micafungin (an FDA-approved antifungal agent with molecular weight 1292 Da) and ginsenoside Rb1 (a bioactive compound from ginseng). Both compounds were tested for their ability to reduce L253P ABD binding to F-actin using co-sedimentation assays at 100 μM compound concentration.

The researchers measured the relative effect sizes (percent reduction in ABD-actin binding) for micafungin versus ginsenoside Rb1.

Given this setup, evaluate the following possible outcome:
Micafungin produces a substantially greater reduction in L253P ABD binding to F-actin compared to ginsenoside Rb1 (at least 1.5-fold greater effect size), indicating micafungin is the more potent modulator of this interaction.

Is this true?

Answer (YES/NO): YES